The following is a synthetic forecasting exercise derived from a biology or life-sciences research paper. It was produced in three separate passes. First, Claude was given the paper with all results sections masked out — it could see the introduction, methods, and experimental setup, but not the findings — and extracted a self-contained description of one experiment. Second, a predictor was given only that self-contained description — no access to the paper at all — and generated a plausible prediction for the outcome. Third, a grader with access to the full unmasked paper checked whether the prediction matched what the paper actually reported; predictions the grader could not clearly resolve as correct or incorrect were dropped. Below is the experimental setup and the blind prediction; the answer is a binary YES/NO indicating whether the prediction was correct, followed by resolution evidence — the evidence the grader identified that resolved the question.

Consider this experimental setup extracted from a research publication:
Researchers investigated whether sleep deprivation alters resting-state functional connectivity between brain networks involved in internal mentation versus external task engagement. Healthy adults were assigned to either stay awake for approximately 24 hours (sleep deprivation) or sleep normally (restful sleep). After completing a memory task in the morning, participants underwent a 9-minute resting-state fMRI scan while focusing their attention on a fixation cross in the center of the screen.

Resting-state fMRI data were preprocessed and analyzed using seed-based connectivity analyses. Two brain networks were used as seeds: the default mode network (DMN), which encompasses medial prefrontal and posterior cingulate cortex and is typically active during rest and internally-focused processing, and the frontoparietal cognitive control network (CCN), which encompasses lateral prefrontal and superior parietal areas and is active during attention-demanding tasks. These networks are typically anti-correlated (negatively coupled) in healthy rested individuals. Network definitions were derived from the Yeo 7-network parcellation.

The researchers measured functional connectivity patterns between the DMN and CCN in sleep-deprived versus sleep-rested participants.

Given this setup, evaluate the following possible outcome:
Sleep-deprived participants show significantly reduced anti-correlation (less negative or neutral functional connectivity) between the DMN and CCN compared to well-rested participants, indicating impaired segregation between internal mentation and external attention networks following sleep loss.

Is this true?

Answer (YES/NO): YES